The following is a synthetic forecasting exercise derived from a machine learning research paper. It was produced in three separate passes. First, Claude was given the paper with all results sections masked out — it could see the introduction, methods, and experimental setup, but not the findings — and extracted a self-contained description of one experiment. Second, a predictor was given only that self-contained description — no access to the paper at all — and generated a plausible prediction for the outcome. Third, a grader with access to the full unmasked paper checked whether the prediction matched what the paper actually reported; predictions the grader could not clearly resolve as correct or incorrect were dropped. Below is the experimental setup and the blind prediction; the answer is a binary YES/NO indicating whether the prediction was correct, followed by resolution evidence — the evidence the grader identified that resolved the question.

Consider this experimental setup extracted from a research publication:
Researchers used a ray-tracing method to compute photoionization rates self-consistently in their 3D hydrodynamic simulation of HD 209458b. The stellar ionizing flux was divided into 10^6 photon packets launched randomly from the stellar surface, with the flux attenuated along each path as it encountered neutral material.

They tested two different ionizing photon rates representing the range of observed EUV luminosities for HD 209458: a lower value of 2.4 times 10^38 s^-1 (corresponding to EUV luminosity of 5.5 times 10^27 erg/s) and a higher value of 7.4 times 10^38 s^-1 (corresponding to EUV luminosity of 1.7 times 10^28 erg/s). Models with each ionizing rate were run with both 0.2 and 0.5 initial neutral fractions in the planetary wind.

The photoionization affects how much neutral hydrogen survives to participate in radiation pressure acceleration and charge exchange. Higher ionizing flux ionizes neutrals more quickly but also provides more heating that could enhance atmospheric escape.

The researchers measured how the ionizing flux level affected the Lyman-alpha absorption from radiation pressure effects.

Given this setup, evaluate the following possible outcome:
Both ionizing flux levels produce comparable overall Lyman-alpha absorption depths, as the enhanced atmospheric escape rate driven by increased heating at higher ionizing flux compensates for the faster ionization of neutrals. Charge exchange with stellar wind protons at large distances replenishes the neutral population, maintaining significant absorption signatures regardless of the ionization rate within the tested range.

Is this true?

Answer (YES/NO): NO